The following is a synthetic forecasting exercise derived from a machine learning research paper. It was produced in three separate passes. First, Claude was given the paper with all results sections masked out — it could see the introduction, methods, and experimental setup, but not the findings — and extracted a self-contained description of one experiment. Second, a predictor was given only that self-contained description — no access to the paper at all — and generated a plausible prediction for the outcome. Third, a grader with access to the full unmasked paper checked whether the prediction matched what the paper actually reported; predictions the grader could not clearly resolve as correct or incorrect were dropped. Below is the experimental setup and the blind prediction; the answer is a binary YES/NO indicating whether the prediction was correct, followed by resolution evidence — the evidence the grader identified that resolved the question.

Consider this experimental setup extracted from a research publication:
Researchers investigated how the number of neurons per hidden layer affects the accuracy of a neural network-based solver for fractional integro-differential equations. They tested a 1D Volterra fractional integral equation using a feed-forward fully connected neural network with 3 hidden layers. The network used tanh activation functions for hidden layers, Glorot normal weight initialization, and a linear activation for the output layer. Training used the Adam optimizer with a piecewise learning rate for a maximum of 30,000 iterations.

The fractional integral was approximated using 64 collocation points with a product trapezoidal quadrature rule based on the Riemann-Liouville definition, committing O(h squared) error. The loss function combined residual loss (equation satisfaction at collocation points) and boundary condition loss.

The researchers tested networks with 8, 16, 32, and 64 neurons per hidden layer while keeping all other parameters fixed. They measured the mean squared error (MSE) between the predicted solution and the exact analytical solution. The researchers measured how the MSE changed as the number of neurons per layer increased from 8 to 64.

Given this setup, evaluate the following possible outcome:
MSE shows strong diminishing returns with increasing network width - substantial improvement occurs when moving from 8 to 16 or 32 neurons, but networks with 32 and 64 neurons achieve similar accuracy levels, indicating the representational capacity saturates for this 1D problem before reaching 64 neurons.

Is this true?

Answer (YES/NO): NO